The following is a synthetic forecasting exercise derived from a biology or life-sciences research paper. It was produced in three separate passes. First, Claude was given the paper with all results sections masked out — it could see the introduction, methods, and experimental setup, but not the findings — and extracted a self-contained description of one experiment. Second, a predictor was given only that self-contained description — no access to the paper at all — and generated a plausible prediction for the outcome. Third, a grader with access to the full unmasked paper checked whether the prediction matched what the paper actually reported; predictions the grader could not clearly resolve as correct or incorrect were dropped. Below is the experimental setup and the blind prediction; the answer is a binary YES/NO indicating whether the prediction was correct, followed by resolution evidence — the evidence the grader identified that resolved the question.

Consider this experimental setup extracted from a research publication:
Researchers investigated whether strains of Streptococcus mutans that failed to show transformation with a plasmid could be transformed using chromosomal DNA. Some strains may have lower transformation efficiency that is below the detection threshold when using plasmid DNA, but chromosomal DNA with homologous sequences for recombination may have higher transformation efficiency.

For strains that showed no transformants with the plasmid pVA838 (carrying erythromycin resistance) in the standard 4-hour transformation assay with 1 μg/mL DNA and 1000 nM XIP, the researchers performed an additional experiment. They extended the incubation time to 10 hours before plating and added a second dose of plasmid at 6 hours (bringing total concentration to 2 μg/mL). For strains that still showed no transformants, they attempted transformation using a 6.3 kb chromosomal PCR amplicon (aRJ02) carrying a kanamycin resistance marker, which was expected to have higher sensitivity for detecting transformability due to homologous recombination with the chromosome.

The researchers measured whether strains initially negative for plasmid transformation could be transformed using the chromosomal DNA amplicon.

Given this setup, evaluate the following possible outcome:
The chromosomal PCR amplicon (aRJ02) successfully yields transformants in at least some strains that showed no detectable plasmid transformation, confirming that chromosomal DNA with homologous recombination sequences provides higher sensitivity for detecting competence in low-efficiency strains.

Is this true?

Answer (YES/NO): YES